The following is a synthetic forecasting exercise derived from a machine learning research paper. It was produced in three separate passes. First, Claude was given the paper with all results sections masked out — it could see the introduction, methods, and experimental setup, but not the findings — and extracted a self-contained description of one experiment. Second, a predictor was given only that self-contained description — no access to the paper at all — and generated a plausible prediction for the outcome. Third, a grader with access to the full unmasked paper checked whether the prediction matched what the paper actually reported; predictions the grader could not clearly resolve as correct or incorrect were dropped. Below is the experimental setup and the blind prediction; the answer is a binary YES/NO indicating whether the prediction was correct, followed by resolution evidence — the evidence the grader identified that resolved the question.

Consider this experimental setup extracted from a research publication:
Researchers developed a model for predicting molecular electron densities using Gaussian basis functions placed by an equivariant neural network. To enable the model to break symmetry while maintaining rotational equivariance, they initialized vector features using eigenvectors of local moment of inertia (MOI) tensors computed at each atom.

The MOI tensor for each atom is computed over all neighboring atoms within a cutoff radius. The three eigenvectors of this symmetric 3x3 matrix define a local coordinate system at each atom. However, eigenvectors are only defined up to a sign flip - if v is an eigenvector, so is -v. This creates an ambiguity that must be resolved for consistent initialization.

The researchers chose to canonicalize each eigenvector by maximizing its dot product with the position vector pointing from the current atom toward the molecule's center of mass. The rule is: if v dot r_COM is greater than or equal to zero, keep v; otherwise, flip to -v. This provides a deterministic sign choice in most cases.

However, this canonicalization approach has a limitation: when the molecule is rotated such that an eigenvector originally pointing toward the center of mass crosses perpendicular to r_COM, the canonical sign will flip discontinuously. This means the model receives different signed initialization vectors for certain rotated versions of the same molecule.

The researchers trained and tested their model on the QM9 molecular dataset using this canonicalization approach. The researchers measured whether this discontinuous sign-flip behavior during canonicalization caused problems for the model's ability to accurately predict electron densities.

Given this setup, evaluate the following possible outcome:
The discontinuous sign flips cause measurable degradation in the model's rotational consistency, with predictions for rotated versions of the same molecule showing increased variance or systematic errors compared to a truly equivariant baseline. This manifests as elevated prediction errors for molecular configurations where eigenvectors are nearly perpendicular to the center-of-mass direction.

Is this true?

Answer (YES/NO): NO